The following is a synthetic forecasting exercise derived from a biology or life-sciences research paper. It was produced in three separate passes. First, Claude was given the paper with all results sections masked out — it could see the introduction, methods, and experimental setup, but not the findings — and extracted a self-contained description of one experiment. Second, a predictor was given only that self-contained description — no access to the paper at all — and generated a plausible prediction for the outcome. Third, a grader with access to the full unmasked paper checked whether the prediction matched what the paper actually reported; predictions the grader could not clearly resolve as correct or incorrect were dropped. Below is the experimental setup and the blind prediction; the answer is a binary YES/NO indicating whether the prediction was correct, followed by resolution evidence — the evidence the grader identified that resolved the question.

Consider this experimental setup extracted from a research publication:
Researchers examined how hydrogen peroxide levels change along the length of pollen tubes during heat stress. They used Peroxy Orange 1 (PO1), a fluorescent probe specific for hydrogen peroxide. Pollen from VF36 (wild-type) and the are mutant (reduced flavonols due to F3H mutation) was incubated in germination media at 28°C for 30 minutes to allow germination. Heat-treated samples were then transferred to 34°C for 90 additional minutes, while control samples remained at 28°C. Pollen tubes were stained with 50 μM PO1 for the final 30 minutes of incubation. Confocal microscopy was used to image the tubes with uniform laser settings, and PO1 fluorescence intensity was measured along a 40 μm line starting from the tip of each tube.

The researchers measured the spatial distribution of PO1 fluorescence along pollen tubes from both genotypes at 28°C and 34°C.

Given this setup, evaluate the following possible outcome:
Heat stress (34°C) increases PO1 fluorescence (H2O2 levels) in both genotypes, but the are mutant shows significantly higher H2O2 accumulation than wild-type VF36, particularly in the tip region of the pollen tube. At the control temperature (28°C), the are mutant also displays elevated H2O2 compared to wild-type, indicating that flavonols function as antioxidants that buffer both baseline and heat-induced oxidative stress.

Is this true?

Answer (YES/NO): NO